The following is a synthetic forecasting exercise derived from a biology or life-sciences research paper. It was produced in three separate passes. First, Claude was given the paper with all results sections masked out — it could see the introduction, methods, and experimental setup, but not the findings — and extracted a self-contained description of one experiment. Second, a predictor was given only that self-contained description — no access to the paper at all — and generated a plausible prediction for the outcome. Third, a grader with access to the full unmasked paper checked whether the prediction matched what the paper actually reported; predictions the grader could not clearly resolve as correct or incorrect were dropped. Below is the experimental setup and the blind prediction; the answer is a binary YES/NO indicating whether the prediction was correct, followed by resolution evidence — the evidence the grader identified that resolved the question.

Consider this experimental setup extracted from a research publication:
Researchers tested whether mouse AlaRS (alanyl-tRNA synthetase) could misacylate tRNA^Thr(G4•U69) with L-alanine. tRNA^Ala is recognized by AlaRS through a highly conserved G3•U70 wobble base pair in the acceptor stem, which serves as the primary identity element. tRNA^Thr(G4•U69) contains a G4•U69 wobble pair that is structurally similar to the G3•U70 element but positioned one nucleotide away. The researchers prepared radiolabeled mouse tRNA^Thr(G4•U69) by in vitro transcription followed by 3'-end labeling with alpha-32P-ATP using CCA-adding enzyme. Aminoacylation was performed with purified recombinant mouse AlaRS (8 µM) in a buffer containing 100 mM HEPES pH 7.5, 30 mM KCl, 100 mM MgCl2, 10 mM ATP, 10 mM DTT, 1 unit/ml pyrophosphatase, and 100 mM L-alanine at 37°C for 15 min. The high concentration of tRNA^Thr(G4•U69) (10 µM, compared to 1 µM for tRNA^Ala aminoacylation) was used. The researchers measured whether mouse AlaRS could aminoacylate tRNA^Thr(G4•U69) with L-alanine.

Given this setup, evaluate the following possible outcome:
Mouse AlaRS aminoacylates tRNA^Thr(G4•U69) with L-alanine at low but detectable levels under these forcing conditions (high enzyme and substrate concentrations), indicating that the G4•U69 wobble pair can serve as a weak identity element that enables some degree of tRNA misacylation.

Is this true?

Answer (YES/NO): NO